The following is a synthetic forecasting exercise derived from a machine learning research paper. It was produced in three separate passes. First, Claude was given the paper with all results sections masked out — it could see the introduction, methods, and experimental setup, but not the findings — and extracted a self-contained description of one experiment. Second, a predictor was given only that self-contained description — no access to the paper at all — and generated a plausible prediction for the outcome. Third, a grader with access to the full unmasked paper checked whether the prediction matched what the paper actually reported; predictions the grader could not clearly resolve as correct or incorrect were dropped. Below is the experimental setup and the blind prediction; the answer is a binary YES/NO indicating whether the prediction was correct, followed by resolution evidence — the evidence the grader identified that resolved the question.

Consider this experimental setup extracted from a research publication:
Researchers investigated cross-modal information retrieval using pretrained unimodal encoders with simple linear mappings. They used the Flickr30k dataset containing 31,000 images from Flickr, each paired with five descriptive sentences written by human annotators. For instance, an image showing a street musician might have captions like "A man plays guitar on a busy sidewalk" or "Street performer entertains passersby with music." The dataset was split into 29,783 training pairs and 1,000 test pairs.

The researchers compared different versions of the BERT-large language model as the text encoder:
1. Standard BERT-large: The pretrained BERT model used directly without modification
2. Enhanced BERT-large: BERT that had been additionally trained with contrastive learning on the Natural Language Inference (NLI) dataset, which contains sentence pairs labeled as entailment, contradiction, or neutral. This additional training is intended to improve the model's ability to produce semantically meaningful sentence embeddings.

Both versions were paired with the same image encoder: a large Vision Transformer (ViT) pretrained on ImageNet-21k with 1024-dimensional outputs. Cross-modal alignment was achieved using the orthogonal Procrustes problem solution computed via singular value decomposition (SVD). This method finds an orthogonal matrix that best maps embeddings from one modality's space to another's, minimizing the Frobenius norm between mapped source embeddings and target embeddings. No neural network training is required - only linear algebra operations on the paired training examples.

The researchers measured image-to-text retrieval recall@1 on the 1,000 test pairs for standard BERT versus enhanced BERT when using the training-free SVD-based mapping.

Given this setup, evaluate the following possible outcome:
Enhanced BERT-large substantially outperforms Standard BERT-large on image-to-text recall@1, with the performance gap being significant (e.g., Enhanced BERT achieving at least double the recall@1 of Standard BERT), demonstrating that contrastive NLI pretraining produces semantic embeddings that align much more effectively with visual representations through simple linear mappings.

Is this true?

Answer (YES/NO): YES